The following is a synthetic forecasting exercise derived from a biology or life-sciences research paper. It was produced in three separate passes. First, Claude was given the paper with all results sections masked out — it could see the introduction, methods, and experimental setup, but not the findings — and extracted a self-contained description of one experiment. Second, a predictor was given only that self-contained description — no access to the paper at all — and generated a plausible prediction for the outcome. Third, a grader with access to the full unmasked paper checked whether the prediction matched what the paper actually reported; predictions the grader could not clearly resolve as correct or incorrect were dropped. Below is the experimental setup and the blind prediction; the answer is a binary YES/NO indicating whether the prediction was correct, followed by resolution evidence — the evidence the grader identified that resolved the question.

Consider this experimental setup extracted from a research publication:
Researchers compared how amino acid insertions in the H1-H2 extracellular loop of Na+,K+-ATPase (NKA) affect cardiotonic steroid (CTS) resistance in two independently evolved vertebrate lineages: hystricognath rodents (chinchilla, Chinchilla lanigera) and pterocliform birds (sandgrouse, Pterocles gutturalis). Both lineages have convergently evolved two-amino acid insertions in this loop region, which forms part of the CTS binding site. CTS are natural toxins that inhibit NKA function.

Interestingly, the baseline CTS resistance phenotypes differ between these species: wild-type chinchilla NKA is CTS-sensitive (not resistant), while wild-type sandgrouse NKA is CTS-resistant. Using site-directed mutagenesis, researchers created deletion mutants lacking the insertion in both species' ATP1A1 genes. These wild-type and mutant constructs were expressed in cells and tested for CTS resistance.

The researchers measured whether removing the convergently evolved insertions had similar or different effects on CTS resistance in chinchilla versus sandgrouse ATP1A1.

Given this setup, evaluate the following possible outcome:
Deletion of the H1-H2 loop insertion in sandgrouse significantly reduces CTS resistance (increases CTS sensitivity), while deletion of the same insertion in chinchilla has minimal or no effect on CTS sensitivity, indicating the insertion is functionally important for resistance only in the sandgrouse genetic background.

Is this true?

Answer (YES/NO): NO